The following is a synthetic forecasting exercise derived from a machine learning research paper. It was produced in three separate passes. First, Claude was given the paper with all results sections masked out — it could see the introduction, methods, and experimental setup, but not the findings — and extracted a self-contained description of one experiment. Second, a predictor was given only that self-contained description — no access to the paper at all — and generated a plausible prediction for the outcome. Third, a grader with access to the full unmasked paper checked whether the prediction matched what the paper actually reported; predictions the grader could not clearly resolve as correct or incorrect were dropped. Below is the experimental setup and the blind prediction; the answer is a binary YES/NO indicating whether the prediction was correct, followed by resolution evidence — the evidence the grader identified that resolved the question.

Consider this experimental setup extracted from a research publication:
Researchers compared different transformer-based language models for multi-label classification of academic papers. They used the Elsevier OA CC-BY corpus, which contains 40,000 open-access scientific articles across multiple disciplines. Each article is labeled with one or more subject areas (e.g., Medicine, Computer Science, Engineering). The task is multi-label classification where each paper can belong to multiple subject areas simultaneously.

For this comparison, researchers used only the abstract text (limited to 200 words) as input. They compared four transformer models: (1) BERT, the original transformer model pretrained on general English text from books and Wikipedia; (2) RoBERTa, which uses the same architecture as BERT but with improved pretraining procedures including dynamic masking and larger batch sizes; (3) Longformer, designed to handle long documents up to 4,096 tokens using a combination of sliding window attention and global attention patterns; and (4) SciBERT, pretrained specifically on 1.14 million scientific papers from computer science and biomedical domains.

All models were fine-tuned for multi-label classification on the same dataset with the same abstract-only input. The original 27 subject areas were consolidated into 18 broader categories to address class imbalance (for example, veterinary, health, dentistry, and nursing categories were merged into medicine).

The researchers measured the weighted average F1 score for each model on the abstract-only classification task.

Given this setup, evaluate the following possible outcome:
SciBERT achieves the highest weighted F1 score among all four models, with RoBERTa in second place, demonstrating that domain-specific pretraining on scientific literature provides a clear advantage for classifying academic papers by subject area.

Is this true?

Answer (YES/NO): NO